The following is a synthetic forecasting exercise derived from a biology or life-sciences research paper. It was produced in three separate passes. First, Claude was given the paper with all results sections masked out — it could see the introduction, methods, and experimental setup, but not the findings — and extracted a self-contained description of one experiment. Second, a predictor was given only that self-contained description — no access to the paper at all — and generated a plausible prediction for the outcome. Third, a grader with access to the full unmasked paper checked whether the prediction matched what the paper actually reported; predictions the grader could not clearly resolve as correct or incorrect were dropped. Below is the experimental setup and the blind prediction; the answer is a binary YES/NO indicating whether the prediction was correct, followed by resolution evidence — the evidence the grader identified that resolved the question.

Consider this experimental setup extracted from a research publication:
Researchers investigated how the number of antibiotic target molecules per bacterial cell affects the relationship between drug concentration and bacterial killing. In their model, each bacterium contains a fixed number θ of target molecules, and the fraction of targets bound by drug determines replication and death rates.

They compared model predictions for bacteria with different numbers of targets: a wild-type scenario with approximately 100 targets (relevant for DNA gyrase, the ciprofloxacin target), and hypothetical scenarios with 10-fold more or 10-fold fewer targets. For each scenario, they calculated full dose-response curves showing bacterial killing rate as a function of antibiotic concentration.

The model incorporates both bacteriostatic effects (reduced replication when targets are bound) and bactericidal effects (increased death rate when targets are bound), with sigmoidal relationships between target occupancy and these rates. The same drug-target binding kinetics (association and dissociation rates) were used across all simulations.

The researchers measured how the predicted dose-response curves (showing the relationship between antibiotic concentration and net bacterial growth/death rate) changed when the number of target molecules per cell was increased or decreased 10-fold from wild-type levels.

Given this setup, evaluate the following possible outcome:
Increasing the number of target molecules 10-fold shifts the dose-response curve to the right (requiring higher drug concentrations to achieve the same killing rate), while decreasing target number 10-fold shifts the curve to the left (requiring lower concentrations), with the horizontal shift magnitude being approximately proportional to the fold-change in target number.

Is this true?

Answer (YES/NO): NO